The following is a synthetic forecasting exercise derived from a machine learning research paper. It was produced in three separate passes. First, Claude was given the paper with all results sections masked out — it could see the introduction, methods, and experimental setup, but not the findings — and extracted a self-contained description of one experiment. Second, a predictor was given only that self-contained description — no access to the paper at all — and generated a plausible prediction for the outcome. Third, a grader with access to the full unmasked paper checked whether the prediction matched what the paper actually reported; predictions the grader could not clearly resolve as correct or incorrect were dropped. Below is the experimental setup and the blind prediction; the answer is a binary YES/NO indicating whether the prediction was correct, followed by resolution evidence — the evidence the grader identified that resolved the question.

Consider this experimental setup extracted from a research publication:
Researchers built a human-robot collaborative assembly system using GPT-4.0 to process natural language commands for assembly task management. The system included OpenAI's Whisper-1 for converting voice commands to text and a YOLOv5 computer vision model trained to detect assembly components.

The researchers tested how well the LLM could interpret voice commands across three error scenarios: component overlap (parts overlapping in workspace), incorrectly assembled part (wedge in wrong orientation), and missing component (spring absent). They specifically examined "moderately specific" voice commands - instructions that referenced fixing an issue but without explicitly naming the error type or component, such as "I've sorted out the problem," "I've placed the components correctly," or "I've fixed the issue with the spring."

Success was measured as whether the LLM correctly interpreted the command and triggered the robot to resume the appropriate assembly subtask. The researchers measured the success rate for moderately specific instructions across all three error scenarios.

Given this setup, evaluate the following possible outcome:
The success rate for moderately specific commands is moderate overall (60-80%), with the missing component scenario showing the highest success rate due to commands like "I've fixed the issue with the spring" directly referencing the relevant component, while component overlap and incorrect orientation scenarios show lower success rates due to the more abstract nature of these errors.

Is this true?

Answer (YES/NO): NO